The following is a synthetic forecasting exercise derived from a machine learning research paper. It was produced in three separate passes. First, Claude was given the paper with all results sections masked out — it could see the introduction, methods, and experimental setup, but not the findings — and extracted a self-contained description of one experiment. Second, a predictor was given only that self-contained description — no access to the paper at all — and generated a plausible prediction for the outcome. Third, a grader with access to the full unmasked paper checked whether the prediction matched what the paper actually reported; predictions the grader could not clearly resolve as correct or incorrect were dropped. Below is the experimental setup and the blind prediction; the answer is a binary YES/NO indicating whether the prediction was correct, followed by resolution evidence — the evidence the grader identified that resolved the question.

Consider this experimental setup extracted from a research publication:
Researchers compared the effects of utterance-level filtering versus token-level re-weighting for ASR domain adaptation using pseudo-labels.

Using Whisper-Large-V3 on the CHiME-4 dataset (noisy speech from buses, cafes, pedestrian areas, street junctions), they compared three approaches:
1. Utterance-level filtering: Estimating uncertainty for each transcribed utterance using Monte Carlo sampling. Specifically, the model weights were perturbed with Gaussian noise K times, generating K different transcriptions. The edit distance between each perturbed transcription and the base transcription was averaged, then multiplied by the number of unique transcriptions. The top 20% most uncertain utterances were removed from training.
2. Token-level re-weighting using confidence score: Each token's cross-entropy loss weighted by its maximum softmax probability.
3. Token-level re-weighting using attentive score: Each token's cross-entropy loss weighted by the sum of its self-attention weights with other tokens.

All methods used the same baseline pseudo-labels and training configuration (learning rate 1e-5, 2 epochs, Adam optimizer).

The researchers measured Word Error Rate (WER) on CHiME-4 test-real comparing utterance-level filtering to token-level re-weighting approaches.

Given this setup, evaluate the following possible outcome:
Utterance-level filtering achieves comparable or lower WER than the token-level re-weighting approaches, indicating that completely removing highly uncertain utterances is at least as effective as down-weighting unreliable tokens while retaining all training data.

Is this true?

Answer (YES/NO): NO